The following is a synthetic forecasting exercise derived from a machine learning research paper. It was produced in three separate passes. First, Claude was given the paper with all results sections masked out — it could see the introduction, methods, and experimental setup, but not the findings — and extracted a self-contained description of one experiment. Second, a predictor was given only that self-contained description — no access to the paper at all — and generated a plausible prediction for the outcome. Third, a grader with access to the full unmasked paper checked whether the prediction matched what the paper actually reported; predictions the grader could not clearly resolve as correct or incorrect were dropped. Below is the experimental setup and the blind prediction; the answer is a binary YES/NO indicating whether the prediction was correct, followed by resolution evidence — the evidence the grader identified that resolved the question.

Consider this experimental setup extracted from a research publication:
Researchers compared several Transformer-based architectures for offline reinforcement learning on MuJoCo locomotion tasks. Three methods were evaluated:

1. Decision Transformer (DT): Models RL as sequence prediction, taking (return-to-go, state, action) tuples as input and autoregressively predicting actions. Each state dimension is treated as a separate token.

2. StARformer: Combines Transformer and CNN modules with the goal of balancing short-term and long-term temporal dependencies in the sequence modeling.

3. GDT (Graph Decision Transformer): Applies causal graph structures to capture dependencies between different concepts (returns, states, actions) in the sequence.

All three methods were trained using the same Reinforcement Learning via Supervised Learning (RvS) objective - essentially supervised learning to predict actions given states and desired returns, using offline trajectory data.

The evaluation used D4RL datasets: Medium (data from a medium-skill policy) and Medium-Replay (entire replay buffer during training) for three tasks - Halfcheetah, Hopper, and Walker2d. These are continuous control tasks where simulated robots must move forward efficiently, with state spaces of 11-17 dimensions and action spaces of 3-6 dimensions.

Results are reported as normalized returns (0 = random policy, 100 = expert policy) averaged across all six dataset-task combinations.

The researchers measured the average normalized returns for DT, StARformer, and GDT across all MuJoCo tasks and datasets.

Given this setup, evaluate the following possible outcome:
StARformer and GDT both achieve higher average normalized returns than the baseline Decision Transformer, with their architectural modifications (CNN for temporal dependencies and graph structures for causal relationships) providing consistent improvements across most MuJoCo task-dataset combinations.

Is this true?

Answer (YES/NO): NO